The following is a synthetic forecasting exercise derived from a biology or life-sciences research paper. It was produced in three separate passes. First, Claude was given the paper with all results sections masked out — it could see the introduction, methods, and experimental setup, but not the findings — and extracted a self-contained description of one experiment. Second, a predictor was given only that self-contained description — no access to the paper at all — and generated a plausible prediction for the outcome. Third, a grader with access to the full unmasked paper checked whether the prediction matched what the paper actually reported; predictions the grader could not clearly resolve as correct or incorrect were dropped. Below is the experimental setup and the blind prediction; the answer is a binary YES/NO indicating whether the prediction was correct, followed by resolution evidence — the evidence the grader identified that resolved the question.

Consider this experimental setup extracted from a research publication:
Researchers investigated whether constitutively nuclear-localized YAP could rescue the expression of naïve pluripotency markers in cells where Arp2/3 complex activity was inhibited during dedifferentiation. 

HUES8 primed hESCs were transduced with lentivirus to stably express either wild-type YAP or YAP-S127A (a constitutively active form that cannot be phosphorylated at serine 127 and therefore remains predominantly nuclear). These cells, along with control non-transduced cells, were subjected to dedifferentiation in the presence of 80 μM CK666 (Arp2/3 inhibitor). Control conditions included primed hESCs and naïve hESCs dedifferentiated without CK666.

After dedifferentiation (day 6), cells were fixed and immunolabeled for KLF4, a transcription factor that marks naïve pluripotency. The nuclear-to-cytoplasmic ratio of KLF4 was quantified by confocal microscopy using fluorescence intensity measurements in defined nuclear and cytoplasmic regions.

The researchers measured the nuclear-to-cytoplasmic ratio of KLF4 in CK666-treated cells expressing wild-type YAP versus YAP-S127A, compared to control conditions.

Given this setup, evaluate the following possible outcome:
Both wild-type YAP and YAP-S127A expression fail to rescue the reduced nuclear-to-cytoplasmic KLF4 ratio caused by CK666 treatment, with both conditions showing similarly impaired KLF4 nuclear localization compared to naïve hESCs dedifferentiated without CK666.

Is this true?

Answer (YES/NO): NO